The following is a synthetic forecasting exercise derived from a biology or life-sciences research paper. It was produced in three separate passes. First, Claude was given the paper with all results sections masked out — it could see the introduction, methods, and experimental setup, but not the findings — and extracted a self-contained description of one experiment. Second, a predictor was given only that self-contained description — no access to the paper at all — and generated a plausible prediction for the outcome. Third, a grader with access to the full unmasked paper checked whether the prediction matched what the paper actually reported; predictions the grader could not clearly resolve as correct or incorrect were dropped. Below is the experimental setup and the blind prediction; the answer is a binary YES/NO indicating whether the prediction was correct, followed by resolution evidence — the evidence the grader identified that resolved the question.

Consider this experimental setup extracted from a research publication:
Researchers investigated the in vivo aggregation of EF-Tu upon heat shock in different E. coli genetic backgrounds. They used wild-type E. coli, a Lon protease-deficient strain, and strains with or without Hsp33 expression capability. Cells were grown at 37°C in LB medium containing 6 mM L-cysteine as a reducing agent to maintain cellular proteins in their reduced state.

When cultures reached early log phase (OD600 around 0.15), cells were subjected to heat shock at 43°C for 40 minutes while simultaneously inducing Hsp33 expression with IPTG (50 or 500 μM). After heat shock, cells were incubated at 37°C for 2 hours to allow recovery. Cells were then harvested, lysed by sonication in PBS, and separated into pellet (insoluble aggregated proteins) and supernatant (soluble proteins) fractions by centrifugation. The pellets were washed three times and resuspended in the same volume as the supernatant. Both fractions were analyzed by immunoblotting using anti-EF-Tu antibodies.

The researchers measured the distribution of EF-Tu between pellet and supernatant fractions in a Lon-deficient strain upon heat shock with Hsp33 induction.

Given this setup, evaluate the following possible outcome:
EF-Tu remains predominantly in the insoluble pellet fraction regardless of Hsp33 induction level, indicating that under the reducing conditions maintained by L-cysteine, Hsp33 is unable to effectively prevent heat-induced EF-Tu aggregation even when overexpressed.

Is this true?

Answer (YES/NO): NO